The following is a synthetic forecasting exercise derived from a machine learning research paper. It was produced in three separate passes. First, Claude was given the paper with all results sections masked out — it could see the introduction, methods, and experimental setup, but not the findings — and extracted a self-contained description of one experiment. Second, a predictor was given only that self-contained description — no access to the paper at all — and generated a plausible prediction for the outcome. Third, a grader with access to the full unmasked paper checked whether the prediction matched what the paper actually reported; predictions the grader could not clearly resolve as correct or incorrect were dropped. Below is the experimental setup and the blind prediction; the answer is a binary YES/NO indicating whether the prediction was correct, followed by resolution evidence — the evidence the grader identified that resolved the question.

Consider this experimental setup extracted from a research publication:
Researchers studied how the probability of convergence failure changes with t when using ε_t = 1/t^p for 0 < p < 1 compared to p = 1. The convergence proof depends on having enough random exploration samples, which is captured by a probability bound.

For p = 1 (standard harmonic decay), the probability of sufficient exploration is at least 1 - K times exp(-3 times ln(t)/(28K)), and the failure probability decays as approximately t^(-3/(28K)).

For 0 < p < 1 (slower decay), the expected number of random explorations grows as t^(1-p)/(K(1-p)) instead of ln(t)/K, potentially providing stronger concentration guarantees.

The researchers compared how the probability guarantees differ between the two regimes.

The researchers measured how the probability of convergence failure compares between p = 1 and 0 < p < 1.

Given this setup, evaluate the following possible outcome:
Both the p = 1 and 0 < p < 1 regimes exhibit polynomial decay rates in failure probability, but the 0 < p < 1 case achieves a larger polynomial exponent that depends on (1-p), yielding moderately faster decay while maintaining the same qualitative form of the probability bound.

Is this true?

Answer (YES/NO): NO